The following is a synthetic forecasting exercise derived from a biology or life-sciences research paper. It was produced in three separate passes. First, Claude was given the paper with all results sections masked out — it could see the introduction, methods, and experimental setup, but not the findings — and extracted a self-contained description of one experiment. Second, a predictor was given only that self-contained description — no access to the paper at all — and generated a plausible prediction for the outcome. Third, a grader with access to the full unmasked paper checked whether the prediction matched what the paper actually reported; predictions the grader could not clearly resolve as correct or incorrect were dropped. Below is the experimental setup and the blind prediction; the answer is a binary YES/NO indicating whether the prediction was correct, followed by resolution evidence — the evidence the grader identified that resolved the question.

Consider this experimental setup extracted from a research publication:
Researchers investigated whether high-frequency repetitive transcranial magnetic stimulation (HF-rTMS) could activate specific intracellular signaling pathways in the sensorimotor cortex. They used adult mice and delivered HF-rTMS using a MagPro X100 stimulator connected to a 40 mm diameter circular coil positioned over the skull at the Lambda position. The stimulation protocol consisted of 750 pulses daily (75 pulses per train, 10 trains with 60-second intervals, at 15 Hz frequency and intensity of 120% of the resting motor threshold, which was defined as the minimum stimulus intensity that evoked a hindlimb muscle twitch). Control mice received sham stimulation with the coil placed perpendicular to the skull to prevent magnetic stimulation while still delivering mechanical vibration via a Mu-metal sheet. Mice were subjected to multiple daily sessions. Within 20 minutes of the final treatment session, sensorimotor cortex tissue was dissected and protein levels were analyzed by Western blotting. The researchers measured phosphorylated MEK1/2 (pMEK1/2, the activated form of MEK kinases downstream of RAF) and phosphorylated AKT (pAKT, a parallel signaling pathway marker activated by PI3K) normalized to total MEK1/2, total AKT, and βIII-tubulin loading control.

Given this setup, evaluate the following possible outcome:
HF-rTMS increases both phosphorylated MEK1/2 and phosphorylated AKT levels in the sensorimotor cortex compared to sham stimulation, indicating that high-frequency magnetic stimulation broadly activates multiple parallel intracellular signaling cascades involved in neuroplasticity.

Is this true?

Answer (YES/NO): NO